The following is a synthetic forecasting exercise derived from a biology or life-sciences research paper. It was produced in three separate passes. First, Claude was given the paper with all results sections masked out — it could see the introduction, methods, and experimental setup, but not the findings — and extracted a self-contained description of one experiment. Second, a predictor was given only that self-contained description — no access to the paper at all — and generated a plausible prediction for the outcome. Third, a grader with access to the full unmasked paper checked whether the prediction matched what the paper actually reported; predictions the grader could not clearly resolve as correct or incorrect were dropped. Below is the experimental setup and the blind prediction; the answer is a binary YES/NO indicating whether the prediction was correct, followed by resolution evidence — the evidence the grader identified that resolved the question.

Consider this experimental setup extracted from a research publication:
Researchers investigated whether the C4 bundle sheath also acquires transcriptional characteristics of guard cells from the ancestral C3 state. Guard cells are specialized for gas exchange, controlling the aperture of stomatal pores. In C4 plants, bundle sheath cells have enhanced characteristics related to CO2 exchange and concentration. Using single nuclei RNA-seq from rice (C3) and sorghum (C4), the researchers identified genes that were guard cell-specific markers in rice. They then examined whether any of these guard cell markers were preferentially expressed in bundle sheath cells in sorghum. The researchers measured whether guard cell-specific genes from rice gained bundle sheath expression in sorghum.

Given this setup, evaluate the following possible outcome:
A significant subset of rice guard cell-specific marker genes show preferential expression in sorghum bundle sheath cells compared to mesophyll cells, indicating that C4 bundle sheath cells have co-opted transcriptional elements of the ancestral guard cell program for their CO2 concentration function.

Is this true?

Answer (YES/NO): YES